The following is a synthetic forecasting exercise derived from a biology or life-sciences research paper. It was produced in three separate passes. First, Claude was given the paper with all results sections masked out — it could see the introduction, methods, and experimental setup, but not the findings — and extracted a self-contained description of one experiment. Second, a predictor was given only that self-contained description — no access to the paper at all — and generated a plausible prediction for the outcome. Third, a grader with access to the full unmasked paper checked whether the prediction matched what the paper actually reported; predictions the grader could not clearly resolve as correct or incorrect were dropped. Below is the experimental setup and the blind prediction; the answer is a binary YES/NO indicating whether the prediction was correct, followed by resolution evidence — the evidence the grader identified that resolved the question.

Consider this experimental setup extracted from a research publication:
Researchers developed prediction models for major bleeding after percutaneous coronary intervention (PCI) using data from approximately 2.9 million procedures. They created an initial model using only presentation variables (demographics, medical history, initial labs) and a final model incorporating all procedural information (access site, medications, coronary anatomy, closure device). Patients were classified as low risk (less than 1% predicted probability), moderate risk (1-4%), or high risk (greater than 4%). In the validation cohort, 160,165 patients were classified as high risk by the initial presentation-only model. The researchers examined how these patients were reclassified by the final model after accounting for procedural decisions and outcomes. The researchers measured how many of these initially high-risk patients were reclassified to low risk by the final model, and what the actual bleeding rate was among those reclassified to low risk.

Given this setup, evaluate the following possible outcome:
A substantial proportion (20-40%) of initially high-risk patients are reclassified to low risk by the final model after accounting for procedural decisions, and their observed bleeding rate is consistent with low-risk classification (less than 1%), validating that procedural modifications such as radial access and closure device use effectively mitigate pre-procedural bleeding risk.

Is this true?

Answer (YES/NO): NO